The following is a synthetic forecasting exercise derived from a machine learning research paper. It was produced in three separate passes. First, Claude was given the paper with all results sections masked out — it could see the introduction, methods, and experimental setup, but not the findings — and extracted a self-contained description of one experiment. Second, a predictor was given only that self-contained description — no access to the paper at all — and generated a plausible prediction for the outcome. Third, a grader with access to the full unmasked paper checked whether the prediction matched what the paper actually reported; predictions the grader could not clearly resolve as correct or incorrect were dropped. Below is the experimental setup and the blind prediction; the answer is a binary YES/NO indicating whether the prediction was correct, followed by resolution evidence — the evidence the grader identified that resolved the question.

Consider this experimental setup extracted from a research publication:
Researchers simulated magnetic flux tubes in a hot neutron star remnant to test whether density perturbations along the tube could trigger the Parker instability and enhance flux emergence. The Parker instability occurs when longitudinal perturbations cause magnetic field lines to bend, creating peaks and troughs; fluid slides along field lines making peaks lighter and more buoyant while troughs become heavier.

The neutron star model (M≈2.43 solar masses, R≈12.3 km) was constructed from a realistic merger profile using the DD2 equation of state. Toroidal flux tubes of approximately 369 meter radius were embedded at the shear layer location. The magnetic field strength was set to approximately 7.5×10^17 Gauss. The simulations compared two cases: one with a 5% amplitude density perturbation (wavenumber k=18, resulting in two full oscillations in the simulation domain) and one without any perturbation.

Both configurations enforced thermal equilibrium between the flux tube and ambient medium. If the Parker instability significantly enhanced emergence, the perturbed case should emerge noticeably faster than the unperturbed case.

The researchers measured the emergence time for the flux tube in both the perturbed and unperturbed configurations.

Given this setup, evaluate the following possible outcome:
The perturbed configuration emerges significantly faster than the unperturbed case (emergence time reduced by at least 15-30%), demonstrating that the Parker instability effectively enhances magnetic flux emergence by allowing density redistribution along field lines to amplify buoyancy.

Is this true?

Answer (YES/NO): NO